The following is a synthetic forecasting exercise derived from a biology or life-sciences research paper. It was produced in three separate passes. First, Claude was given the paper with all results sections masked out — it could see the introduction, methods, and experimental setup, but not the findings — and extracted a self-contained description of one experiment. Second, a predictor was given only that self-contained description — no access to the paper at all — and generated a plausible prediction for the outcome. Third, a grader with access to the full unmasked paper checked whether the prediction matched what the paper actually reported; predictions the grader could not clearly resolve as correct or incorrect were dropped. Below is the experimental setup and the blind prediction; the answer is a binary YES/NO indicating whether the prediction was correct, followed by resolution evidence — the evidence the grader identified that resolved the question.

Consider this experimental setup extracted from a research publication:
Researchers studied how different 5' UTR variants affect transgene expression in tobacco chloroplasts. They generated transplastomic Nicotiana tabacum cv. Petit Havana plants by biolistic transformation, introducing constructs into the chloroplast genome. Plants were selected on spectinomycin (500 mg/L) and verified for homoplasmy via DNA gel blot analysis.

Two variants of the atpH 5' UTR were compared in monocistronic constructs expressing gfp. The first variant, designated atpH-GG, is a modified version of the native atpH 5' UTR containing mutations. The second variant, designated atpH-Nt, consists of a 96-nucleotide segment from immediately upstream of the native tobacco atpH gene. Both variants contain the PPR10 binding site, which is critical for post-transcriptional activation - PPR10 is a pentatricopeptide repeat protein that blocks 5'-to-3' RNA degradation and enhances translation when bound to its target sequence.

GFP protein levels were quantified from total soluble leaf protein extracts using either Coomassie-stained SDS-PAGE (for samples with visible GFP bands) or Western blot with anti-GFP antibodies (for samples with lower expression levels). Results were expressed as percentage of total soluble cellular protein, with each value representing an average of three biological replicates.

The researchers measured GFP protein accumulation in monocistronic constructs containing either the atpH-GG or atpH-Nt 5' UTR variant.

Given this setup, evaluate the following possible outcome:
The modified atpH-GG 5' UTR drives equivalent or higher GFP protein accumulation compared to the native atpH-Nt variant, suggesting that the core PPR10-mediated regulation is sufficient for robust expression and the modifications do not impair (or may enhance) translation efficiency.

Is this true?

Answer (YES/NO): NO